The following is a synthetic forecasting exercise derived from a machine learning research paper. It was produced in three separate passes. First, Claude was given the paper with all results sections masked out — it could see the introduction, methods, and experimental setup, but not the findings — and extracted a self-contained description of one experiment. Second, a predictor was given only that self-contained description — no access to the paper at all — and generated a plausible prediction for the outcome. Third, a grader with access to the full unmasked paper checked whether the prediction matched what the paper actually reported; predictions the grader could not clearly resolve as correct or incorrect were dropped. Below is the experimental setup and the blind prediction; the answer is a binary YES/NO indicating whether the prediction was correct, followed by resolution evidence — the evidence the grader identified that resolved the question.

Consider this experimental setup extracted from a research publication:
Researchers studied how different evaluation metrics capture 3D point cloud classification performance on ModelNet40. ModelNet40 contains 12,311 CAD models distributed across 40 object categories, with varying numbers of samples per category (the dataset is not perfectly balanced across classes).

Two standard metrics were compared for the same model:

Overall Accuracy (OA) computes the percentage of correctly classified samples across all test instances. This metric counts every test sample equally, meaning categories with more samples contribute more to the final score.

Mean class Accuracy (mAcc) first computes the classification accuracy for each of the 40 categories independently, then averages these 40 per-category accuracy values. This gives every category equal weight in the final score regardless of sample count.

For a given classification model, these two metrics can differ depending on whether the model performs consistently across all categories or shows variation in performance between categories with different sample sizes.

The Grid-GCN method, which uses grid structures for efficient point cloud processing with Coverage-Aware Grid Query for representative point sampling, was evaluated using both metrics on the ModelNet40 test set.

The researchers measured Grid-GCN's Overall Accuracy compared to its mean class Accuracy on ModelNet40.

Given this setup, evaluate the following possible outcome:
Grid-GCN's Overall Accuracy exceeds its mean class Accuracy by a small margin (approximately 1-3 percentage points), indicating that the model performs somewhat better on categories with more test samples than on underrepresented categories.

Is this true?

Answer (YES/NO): YES